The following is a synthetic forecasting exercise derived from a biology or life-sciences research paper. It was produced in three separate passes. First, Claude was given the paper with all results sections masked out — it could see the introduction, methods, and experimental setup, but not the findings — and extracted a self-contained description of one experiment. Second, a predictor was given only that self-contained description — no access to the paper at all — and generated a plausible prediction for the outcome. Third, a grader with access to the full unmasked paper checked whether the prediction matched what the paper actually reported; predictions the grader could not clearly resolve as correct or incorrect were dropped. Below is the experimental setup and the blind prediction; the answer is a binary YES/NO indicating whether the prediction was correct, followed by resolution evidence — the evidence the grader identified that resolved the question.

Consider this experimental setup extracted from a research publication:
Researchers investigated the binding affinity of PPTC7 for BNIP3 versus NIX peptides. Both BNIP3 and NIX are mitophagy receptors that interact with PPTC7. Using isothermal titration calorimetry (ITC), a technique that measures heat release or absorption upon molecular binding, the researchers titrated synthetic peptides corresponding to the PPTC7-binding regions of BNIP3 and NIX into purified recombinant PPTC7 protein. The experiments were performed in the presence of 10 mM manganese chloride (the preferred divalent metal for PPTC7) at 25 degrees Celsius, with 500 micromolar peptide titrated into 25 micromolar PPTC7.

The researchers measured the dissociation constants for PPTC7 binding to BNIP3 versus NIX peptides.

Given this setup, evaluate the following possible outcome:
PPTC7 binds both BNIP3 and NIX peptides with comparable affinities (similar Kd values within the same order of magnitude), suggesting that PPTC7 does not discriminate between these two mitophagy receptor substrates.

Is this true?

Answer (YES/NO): YES